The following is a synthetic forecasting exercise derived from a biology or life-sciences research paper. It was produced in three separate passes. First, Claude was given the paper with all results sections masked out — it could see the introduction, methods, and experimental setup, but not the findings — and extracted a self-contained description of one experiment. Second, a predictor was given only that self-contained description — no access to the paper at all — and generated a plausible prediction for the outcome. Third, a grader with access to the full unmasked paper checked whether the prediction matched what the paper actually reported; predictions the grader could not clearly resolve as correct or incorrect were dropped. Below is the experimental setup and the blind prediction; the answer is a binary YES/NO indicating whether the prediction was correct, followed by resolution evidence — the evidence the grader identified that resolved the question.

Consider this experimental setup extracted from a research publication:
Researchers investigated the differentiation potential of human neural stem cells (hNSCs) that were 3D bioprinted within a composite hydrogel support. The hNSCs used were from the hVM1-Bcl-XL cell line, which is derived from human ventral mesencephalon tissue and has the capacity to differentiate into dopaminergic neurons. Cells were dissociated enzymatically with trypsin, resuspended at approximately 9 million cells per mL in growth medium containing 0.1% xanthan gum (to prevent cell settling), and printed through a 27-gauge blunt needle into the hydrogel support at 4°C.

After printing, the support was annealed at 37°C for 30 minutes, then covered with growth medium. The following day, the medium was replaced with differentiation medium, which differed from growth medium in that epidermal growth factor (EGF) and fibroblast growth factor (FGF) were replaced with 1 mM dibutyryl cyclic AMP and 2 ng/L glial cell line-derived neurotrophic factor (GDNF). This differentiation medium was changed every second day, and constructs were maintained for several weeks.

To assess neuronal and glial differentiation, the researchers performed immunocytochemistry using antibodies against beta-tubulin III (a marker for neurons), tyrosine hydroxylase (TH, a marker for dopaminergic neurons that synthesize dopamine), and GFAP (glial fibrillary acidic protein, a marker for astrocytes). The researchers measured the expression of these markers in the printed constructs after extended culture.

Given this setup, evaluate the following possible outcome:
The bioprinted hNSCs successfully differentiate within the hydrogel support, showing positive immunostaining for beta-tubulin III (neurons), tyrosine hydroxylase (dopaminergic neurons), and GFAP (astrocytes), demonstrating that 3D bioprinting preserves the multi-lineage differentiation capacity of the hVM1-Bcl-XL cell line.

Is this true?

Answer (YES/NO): NO